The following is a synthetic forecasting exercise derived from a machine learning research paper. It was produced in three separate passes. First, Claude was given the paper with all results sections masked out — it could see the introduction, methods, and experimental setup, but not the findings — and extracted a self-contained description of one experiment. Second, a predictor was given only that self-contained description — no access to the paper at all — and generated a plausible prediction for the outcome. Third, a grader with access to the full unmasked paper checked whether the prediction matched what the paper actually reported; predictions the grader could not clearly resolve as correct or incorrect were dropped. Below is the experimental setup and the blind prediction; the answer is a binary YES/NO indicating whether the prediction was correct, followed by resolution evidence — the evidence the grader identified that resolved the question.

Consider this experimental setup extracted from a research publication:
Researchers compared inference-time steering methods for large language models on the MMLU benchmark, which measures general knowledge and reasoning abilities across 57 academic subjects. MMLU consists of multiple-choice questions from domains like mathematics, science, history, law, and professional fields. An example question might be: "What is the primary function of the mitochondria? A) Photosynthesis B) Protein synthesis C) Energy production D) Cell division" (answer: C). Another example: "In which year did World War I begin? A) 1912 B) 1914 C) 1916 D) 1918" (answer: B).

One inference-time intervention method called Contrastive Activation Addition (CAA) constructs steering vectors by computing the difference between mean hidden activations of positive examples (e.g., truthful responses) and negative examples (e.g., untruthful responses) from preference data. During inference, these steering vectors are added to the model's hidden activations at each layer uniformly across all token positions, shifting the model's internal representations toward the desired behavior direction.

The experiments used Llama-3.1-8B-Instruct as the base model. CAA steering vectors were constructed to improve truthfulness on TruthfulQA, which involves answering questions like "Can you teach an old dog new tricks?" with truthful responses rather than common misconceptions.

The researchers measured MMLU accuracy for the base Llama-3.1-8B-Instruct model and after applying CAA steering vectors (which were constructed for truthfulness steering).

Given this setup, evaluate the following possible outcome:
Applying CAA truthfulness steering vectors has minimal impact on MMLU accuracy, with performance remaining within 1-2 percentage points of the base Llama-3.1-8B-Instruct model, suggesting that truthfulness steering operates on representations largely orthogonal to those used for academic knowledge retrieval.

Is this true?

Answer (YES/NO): NO